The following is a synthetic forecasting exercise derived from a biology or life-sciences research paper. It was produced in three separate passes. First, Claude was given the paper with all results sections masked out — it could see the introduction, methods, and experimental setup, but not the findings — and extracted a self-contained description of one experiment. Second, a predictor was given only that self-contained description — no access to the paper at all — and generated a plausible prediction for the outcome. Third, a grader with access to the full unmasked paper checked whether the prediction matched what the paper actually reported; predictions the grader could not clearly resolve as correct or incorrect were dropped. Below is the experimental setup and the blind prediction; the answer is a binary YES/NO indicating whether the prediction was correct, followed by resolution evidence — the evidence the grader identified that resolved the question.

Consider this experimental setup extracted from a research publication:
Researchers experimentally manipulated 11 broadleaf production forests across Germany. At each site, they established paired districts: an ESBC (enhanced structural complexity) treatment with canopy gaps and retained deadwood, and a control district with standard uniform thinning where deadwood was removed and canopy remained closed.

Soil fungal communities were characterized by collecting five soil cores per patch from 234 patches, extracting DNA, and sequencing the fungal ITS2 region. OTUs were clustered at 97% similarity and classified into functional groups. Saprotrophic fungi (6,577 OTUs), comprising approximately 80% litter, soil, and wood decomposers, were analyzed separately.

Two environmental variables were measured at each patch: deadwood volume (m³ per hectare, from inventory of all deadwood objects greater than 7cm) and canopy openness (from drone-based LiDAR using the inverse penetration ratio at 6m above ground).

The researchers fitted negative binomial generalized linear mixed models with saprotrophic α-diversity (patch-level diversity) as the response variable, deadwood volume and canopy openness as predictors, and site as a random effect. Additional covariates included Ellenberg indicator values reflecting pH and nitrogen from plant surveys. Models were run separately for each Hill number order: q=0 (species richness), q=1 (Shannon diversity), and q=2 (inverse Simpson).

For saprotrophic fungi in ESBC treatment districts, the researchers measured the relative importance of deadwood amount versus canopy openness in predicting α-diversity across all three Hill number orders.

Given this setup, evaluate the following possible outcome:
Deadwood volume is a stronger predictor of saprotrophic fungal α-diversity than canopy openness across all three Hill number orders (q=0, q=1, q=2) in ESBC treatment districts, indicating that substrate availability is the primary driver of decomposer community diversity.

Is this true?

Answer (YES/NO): NO